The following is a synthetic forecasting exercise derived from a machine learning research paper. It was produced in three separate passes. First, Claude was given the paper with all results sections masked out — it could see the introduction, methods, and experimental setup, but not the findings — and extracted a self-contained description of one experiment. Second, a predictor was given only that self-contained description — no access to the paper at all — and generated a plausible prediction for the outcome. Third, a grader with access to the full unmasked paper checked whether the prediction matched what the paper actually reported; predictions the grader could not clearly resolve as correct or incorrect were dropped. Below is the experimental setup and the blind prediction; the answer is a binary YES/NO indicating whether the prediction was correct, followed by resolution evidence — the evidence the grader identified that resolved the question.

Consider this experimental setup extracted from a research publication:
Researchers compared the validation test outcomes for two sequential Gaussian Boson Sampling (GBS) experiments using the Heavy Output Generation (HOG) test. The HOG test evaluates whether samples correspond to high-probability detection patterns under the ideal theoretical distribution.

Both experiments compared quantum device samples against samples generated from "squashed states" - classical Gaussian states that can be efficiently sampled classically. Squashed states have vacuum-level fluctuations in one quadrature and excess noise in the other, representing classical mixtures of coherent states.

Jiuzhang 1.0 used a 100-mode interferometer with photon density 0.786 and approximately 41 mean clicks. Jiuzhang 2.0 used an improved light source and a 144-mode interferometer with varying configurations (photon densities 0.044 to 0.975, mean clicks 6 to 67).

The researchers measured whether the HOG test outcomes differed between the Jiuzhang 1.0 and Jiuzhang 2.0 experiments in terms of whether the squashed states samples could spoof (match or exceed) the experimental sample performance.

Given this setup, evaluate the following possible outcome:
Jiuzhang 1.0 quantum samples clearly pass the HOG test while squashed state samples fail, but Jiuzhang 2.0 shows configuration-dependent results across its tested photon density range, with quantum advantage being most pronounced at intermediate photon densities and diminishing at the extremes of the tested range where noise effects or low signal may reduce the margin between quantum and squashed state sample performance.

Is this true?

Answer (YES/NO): NO